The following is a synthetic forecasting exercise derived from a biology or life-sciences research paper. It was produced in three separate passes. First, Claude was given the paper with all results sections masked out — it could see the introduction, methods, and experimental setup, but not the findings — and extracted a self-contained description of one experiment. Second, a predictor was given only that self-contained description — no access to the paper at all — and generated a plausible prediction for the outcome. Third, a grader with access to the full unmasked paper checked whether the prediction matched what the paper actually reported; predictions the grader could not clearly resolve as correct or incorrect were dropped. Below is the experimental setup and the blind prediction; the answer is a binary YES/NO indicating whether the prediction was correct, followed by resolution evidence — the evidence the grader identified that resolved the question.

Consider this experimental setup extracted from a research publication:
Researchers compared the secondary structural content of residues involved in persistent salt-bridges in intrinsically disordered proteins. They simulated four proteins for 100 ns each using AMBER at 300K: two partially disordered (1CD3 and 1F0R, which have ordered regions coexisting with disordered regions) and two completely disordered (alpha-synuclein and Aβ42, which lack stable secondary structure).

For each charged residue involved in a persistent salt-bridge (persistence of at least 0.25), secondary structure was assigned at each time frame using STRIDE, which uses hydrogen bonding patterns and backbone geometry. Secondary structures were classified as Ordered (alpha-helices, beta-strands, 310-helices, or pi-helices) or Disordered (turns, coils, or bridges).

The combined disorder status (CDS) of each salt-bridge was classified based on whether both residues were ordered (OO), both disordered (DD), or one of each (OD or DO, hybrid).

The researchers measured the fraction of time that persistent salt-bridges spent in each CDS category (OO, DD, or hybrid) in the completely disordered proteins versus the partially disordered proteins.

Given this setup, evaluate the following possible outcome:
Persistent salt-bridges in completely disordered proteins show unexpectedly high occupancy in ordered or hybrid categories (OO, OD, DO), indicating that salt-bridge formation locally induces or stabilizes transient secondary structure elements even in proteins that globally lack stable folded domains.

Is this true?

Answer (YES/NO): NO